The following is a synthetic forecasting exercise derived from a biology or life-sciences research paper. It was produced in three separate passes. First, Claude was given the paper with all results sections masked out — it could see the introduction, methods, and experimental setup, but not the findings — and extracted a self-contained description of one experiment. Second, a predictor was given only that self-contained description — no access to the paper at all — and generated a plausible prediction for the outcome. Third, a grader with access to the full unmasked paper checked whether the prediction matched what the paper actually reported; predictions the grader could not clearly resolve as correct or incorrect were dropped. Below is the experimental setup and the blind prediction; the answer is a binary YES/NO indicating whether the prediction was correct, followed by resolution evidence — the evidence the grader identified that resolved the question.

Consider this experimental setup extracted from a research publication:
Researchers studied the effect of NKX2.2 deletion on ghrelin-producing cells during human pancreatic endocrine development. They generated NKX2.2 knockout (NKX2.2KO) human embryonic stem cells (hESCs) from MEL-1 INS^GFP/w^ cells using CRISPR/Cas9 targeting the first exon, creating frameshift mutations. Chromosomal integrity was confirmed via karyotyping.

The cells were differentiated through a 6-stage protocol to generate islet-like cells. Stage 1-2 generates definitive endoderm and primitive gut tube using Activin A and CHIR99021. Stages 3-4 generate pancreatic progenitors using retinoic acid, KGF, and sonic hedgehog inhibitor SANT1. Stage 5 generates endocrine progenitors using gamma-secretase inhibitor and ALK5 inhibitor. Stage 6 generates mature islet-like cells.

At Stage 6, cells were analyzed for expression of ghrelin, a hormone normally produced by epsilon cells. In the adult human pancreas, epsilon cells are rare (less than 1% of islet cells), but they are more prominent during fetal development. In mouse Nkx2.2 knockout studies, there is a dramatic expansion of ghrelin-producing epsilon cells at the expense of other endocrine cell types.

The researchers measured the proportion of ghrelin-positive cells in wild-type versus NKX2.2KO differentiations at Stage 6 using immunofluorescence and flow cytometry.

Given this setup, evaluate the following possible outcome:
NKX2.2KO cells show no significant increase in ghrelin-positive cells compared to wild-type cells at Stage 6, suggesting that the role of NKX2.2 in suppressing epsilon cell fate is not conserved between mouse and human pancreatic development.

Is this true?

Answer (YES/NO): NO